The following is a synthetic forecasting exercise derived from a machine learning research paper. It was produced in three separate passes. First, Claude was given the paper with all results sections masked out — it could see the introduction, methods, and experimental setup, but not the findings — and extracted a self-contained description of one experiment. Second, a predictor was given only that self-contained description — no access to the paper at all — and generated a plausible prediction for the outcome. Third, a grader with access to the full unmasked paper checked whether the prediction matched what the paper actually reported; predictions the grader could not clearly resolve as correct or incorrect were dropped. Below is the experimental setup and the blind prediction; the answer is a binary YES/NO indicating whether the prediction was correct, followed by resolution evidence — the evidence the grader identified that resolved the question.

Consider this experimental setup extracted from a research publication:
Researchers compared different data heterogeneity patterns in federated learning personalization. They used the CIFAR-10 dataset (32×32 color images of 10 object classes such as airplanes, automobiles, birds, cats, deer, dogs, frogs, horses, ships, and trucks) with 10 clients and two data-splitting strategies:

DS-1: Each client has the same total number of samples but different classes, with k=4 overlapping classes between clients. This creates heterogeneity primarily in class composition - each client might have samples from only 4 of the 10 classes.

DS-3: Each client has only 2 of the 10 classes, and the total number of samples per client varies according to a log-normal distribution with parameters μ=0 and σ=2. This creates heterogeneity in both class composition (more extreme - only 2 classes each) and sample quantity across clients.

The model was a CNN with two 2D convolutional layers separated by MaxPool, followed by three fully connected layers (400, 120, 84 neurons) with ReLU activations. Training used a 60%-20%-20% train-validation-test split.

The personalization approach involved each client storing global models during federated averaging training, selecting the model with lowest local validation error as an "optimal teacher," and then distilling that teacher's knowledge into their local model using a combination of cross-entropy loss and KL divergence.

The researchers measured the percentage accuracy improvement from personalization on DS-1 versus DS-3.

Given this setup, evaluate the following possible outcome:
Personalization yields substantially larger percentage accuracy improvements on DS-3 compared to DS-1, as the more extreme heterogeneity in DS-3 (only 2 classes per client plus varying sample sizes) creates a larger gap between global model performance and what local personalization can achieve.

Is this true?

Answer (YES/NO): NO